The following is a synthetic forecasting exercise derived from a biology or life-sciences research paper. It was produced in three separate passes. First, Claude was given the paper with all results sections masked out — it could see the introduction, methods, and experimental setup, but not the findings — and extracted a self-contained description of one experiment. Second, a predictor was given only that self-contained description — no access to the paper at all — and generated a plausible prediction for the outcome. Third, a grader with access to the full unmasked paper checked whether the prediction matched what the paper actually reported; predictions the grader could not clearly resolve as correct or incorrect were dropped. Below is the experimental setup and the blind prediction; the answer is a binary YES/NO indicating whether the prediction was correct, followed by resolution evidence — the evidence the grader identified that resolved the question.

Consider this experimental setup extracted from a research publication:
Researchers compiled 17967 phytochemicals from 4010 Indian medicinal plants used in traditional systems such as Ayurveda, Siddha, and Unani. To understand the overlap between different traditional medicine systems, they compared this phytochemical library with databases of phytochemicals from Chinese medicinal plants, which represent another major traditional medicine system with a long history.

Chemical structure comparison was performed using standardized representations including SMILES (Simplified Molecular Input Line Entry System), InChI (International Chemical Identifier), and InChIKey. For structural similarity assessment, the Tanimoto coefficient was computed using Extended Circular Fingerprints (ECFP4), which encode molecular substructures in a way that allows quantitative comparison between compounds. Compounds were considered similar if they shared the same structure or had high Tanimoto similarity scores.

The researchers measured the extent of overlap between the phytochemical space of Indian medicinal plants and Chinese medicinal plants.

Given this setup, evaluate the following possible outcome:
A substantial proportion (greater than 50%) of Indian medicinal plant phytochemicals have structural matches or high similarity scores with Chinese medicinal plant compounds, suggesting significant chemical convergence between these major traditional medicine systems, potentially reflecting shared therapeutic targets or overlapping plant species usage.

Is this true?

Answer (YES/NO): NO